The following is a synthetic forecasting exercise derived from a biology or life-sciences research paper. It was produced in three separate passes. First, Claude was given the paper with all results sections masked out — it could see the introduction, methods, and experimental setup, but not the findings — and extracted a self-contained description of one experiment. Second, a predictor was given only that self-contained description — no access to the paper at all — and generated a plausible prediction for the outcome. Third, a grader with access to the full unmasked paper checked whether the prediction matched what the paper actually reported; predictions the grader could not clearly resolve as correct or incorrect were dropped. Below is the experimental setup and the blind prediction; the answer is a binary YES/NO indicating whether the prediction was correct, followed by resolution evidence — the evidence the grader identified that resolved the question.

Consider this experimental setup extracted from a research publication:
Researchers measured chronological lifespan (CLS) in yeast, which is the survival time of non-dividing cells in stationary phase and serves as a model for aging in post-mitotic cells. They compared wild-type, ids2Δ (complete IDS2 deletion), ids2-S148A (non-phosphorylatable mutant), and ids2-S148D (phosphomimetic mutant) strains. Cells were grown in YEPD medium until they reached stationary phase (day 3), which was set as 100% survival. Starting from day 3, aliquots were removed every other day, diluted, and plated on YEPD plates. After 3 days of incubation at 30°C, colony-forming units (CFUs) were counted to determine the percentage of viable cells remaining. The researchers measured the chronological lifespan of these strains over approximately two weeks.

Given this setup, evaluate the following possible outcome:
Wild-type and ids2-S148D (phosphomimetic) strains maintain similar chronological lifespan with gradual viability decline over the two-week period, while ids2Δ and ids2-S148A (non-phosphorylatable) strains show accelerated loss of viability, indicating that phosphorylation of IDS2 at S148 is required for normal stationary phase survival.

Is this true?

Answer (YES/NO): NO